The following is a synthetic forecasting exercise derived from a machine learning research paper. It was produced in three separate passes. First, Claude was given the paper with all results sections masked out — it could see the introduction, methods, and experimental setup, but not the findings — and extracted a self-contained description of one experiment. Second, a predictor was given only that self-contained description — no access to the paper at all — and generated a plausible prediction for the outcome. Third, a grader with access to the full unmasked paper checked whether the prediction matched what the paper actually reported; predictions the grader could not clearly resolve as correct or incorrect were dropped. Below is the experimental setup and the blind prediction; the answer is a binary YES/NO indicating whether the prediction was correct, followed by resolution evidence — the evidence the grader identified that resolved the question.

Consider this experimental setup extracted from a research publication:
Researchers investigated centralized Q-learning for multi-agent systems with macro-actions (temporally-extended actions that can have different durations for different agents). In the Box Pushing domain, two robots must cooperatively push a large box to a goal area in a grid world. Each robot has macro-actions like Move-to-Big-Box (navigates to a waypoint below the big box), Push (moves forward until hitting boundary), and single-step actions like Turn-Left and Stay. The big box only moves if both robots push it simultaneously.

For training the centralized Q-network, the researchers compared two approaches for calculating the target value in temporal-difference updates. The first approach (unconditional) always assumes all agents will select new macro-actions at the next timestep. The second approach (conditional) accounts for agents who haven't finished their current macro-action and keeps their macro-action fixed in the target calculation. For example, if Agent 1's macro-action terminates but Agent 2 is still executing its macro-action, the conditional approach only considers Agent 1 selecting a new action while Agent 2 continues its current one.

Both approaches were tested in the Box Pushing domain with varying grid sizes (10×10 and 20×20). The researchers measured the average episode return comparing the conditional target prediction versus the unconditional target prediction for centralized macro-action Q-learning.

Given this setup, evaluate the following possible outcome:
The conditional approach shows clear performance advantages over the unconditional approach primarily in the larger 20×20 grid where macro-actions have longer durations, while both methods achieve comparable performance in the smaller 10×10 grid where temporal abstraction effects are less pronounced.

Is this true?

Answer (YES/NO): NO